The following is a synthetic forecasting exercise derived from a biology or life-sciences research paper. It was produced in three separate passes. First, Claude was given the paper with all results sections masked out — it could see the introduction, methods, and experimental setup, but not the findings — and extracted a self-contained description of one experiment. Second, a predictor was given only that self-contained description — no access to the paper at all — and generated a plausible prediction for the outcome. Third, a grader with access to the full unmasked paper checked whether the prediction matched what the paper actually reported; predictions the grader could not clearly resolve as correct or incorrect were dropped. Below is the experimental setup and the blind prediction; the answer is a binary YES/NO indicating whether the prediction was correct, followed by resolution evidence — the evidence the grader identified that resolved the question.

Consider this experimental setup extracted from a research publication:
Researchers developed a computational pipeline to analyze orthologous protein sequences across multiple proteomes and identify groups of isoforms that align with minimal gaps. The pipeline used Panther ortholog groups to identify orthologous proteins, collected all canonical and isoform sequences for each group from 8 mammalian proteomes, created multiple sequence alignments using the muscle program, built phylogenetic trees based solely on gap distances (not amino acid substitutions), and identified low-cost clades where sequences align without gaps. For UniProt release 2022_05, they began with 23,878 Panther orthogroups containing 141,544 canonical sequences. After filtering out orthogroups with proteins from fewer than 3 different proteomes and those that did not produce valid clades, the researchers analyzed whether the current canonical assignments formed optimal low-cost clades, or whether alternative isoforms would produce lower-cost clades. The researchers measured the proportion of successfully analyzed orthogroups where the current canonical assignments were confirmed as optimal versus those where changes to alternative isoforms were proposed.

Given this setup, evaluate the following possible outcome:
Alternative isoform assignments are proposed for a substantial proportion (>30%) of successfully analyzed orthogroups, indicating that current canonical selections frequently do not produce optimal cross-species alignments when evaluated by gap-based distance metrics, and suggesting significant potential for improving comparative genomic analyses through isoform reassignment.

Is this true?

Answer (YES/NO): YES